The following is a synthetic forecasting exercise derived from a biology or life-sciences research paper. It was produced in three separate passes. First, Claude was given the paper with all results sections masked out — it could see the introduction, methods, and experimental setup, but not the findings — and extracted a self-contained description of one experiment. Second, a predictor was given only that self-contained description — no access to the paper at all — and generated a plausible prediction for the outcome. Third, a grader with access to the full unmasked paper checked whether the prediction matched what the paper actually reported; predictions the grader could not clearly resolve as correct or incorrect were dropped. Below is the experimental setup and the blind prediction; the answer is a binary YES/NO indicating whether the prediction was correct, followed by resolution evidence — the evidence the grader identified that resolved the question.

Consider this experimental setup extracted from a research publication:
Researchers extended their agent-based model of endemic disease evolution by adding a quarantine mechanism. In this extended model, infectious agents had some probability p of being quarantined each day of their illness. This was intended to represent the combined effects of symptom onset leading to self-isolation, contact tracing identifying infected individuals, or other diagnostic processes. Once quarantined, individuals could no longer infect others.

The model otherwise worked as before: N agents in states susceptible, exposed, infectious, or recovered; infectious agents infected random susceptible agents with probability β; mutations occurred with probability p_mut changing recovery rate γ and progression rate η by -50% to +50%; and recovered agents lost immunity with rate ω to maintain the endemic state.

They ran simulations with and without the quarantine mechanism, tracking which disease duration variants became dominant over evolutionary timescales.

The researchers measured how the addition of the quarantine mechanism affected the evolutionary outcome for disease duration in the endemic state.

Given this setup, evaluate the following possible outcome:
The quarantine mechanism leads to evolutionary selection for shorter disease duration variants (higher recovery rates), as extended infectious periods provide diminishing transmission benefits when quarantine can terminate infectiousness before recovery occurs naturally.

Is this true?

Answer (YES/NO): NO